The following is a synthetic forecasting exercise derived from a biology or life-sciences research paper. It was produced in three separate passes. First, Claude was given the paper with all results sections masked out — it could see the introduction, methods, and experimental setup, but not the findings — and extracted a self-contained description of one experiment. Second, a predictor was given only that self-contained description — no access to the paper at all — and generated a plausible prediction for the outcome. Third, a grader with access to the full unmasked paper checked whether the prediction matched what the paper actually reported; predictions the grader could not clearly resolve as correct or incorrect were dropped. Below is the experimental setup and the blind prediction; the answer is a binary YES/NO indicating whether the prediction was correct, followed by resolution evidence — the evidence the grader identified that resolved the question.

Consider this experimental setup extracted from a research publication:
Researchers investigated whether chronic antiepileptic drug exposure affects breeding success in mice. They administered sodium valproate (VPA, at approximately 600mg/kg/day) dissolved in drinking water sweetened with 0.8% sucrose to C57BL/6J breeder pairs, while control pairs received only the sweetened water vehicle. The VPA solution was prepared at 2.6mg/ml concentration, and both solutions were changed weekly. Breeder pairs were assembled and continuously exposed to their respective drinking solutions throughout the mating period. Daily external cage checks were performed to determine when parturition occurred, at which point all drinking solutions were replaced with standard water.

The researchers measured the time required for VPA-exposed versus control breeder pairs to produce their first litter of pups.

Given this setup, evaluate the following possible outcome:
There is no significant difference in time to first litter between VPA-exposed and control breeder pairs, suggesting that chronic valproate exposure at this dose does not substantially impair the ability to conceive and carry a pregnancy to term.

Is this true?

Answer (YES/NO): NO